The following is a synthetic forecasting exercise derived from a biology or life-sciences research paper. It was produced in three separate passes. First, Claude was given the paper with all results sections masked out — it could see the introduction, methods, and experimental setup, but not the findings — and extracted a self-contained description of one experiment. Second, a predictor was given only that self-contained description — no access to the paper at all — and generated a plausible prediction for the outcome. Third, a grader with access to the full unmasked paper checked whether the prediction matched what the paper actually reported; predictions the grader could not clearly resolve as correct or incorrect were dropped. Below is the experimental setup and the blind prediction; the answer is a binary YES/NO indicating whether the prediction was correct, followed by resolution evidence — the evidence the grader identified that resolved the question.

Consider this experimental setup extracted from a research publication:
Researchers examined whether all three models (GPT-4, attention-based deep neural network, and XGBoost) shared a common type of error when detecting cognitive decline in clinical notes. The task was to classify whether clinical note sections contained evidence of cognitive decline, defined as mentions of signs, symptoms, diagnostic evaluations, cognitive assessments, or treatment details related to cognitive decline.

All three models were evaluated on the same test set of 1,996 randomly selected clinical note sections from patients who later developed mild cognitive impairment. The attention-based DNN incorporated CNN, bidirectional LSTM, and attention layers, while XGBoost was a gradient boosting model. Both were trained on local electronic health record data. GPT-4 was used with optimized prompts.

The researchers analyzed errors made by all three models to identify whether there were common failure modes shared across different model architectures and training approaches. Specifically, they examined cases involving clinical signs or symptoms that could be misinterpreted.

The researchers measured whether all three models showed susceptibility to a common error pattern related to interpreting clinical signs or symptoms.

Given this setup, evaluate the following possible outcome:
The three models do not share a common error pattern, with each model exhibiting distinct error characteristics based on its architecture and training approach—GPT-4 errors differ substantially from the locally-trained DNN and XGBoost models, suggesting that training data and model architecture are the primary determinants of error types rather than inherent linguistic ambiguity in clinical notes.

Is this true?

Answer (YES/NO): NO